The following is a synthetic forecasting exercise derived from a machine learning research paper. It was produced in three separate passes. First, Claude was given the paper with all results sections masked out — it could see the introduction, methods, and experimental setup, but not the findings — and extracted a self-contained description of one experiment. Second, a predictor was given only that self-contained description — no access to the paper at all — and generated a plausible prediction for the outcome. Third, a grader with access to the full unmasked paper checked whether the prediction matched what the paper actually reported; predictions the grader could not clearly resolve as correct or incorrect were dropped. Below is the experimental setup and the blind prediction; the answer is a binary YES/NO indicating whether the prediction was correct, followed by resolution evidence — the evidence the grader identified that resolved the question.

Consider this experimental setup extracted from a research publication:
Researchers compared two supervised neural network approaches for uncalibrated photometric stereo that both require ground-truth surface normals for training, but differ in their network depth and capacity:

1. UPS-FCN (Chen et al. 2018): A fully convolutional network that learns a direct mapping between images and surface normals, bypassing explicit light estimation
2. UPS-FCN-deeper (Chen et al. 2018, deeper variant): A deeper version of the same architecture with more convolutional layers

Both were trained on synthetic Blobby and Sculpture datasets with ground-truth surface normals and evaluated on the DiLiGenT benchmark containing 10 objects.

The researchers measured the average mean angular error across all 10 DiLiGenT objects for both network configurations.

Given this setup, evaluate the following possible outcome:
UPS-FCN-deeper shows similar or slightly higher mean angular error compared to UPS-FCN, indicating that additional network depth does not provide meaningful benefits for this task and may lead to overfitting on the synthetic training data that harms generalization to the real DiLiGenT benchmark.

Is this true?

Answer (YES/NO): NO